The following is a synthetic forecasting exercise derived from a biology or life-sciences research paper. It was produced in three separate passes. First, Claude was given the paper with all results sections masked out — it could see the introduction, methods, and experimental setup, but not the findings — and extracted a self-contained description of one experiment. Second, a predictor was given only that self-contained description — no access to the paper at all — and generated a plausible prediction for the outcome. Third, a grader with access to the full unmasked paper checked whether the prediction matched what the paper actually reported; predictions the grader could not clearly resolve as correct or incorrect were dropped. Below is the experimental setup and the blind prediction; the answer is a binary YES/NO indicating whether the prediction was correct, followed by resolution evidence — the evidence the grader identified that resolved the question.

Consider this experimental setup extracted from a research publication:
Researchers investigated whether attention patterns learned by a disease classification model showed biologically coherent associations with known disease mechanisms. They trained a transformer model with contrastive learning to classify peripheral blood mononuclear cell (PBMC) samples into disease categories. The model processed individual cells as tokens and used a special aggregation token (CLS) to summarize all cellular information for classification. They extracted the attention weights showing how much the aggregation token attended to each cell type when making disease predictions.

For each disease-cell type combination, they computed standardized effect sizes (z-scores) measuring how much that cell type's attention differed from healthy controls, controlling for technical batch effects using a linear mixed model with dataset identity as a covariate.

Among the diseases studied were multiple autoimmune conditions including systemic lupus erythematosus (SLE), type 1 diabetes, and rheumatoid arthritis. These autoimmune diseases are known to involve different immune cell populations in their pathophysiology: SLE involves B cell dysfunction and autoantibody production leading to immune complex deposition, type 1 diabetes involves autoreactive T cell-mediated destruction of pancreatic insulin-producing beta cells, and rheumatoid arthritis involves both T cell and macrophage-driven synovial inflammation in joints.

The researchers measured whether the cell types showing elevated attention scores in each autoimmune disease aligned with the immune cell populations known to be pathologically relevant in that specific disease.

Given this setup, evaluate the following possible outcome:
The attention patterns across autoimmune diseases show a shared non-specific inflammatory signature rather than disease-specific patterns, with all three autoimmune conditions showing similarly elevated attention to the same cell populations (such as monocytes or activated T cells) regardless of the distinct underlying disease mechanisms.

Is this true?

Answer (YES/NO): NO